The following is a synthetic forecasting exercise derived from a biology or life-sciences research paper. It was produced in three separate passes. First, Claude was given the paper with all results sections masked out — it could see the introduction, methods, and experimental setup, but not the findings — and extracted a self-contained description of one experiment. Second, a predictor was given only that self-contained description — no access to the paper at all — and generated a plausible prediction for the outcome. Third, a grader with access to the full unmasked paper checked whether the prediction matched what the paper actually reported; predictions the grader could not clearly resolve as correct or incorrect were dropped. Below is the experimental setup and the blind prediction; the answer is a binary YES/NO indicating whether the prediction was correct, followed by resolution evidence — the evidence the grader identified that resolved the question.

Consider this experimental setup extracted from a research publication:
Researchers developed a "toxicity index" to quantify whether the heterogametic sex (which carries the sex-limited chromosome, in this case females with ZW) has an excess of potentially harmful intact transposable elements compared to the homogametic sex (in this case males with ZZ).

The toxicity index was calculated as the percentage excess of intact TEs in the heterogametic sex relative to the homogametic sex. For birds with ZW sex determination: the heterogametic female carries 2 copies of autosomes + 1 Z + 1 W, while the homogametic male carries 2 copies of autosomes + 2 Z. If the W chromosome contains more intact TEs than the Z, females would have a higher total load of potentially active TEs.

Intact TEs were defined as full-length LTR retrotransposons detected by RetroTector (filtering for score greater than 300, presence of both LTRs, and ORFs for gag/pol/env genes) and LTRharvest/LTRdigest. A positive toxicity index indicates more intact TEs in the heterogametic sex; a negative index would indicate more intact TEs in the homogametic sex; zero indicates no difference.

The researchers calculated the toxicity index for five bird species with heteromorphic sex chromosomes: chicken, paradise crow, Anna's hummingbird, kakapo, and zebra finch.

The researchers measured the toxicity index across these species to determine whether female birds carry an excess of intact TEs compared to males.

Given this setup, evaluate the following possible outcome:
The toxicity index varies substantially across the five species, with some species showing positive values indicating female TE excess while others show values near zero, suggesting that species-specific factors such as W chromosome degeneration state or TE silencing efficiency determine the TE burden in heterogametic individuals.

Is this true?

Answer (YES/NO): NO